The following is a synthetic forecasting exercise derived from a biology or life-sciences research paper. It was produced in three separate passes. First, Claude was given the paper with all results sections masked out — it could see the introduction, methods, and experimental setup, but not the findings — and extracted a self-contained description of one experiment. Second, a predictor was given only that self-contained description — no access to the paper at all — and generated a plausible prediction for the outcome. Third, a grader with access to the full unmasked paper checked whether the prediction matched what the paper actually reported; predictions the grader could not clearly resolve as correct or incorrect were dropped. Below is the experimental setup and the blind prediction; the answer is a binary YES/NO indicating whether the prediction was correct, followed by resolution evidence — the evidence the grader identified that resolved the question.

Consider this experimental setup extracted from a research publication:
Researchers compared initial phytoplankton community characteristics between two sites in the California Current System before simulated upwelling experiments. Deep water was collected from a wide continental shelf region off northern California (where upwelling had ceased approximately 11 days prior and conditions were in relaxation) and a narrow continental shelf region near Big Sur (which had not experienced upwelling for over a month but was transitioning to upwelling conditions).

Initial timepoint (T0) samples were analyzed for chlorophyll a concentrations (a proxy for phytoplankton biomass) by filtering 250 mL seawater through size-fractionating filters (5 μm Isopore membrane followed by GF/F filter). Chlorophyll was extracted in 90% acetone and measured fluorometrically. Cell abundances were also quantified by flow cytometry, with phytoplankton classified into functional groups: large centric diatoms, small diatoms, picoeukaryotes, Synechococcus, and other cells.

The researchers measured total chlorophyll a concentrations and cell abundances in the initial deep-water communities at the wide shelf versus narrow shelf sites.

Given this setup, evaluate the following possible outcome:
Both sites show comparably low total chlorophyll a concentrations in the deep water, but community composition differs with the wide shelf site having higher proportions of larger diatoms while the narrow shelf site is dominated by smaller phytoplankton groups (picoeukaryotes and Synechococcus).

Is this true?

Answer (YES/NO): NO